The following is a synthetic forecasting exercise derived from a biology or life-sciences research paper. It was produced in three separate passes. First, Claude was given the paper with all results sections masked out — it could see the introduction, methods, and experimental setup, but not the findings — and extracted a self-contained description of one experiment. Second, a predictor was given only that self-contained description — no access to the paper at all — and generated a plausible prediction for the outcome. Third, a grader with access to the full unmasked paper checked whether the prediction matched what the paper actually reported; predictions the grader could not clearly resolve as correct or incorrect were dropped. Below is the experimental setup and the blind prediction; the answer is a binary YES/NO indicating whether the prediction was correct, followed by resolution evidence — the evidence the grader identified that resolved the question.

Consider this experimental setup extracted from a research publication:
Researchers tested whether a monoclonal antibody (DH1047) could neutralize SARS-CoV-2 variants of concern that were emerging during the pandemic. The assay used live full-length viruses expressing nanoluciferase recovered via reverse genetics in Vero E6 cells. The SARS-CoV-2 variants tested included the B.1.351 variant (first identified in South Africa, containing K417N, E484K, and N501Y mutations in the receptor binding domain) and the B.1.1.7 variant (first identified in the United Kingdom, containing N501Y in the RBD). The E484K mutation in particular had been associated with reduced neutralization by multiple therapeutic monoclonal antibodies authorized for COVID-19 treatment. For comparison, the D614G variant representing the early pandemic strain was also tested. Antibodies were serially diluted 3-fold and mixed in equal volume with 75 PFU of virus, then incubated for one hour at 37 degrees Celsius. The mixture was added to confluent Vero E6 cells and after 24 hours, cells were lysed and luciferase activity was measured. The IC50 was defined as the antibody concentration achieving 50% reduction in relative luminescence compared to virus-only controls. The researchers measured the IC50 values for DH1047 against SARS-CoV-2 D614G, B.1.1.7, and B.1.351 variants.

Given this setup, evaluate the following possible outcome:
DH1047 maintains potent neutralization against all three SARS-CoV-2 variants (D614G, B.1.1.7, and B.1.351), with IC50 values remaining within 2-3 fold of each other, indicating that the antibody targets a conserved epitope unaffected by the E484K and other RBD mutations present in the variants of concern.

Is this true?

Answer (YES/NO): YES